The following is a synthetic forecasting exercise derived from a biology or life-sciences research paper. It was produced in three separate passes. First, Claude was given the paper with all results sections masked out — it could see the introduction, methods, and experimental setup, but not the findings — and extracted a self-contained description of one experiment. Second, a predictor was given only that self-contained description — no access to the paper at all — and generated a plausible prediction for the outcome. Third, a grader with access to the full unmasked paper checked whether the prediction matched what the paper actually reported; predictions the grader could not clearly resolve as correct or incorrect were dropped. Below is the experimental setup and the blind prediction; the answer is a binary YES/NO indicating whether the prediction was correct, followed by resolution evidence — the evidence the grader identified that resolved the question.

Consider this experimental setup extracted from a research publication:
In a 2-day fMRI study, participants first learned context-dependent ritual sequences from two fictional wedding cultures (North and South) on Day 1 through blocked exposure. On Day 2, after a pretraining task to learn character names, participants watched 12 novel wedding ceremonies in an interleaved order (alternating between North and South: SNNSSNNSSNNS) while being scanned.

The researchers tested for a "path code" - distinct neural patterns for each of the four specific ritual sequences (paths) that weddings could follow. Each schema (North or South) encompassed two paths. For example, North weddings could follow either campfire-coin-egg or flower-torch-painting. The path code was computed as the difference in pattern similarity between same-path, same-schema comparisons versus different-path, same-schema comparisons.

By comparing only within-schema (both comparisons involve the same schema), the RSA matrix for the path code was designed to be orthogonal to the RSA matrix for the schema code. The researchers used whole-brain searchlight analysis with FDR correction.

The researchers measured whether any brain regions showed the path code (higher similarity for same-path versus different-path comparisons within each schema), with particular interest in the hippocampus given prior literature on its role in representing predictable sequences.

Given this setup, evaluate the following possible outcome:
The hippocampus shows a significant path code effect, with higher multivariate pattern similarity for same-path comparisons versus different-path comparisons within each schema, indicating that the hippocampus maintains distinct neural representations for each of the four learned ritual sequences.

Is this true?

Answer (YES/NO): NO